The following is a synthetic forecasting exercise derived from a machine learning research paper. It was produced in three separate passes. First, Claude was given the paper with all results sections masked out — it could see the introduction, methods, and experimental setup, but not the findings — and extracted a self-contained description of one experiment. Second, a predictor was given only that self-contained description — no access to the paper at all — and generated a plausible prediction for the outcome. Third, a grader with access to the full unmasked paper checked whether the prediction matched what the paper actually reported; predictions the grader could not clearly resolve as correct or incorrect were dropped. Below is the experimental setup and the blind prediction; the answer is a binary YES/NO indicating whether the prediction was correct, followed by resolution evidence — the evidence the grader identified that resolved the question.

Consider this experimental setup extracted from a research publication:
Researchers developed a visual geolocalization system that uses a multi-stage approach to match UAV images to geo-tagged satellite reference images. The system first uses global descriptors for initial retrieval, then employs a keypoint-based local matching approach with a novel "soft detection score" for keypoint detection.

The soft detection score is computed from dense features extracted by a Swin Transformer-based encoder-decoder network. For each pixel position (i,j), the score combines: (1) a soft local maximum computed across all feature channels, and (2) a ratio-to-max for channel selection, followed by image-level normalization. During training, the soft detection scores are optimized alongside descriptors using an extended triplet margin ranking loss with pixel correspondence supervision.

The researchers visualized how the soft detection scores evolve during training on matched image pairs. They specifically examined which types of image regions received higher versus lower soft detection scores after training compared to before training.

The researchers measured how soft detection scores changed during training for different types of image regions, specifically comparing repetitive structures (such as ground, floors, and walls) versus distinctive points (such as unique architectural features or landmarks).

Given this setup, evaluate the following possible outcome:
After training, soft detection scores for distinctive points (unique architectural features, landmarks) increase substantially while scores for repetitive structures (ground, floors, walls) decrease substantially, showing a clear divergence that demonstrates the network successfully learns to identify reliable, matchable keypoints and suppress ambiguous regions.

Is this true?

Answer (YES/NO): YES